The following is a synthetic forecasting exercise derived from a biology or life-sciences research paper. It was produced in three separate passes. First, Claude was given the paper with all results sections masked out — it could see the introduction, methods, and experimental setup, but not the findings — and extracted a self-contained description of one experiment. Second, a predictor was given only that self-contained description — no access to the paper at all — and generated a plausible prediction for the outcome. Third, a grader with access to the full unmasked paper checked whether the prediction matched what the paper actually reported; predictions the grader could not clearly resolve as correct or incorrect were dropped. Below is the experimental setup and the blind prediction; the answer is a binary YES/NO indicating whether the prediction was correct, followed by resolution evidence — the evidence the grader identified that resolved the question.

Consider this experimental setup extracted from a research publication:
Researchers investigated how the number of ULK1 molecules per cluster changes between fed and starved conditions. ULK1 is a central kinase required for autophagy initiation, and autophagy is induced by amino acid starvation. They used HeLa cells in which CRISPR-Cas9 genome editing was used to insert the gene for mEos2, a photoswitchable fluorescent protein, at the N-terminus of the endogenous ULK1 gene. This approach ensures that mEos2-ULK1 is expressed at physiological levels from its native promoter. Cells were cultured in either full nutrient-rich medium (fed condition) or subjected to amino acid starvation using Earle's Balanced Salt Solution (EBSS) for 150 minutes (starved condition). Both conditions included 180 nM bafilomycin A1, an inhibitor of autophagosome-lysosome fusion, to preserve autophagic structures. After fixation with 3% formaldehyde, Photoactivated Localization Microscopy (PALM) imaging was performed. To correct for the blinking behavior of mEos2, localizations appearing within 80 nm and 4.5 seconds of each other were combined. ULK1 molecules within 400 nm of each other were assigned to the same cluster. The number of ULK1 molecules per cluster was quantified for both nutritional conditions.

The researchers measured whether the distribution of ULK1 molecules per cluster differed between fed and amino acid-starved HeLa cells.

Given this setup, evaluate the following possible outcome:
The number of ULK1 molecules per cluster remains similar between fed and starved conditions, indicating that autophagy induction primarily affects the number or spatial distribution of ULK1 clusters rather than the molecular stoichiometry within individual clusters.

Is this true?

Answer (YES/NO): NO